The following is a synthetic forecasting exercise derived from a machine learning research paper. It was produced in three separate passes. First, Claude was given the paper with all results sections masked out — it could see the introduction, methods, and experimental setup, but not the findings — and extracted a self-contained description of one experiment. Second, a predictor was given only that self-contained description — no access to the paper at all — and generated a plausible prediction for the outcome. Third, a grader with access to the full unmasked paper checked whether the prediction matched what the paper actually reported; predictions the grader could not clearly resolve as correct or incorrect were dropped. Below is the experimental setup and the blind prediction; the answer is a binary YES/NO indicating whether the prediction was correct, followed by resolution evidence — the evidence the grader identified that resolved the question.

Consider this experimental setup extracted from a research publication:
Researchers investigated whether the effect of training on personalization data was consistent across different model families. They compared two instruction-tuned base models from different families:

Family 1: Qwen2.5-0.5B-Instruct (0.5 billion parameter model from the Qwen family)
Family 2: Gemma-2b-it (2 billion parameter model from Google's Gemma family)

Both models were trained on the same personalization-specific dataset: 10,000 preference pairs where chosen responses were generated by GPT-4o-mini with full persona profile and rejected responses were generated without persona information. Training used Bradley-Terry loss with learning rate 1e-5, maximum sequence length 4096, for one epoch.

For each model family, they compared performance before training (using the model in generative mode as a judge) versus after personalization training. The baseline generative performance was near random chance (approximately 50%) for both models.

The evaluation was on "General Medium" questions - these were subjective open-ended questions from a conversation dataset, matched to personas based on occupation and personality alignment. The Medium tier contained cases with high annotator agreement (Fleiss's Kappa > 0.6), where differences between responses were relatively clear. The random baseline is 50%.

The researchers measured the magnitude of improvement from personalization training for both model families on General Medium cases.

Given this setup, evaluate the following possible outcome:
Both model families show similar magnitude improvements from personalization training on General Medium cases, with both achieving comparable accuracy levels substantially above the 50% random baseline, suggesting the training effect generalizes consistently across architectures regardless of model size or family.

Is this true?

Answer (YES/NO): YES